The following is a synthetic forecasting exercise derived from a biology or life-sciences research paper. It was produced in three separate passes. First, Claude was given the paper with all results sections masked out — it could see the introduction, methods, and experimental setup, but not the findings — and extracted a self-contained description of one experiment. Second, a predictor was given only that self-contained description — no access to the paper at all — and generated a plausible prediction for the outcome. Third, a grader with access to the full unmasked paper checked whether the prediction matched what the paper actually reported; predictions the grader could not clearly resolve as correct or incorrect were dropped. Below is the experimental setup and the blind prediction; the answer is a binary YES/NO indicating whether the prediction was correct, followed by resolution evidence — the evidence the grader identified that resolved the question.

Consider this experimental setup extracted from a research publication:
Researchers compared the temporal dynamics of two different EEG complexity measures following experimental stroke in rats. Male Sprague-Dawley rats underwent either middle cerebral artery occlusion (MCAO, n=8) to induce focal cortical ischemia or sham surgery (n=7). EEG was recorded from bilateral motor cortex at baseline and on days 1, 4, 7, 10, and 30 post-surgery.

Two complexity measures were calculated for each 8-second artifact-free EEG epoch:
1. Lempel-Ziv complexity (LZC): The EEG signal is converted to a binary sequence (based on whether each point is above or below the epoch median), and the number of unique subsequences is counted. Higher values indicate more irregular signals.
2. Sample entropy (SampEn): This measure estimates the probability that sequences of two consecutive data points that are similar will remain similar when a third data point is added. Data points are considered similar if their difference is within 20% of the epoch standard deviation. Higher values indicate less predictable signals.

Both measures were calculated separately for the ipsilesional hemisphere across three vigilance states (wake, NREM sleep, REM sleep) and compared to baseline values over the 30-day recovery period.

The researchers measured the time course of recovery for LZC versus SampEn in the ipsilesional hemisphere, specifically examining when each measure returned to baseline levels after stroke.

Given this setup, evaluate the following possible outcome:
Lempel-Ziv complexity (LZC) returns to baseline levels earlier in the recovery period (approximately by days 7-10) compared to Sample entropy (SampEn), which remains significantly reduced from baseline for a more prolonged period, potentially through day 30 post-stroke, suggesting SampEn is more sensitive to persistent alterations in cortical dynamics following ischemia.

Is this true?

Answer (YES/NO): NO